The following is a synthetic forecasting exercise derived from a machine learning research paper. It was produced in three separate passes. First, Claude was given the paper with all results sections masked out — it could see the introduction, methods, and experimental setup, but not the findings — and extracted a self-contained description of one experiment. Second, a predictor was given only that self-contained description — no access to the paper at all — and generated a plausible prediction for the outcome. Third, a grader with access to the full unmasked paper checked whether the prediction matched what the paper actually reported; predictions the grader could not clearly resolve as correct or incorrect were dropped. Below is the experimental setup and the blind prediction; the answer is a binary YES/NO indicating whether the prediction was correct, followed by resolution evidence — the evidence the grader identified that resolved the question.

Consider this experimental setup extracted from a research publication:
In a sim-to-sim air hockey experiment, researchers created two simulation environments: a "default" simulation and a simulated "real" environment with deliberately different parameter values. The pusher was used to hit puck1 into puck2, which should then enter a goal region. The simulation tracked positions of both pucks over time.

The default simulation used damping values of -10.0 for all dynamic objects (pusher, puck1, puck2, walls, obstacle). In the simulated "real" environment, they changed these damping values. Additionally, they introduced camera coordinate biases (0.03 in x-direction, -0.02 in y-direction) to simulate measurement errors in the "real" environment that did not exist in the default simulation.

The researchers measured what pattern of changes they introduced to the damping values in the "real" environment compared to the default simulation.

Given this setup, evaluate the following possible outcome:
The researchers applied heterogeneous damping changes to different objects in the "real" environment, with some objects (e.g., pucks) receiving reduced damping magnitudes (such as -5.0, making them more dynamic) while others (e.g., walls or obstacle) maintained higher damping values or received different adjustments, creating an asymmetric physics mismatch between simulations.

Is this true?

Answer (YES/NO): NO